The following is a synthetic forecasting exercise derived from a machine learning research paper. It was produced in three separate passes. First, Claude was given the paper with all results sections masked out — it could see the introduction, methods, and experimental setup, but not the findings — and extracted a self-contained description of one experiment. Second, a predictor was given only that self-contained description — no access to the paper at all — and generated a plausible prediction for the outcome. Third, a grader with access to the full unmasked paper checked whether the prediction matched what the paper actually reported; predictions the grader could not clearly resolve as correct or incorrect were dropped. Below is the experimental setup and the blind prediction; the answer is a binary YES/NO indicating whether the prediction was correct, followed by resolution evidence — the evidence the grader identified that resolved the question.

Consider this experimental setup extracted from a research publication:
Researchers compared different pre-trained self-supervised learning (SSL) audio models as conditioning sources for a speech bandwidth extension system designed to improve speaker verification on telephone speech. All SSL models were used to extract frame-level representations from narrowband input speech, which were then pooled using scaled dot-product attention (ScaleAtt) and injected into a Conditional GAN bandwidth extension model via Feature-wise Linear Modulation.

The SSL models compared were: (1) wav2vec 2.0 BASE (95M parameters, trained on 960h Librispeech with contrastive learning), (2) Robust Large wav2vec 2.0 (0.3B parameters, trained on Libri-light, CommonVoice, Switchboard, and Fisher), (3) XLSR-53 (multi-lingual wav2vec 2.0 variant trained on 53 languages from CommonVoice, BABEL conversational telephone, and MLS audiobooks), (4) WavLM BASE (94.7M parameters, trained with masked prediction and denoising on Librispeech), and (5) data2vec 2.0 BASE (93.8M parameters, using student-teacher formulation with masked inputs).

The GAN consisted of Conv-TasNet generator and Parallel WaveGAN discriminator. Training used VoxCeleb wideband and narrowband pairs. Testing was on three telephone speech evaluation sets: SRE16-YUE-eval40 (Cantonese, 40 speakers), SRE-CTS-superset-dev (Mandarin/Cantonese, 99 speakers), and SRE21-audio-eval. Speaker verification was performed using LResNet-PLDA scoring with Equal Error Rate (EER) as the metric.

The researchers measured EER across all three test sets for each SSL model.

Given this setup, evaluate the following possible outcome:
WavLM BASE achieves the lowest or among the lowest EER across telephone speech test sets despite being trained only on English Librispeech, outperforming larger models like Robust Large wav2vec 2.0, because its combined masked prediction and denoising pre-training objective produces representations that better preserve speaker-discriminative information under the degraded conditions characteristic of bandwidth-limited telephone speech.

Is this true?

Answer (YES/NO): NO